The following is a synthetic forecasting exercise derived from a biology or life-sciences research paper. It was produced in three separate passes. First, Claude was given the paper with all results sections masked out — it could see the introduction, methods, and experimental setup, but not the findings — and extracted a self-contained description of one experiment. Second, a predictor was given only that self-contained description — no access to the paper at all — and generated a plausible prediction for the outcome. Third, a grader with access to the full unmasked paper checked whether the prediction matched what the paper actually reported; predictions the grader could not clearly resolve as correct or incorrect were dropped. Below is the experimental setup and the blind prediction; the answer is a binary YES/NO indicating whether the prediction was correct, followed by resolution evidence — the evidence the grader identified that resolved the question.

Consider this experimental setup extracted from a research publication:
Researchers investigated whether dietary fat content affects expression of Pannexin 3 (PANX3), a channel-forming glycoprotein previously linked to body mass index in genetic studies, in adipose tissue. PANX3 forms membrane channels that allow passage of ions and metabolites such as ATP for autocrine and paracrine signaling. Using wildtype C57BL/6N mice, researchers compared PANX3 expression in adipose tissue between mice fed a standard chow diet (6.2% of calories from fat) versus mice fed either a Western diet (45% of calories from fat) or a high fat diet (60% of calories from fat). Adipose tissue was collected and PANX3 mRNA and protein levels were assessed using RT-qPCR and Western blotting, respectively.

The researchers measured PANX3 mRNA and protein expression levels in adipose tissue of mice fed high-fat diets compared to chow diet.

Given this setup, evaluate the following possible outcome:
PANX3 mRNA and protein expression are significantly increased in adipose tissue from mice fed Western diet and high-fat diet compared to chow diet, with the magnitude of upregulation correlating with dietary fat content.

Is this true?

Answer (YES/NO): NO